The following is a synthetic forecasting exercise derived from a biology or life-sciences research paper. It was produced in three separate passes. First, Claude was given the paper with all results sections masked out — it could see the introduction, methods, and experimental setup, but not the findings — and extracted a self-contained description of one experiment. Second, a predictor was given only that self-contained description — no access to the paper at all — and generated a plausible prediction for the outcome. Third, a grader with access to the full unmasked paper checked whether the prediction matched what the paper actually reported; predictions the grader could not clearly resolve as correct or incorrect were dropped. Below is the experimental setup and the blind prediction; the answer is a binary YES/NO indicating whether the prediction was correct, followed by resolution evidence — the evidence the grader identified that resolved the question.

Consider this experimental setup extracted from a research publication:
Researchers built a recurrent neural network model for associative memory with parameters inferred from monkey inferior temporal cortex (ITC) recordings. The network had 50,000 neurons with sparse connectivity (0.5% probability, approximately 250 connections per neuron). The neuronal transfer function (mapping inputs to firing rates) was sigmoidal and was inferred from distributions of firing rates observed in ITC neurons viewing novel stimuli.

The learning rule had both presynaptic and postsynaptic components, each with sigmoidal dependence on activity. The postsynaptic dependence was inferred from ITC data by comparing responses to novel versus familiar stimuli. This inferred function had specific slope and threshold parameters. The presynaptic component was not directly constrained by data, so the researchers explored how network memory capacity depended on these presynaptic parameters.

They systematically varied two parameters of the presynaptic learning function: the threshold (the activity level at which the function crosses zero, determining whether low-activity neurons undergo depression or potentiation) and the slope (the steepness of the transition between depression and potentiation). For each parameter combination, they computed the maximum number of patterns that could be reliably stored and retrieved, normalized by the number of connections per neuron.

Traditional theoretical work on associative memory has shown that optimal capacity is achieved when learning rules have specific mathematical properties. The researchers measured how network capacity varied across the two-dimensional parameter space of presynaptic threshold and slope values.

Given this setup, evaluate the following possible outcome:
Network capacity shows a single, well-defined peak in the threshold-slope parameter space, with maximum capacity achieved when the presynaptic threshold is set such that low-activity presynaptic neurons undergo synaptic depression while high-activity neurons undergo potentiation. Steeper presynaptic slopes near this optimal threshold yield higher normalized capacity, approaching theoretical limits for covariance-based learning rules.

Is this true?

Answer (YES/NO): NO